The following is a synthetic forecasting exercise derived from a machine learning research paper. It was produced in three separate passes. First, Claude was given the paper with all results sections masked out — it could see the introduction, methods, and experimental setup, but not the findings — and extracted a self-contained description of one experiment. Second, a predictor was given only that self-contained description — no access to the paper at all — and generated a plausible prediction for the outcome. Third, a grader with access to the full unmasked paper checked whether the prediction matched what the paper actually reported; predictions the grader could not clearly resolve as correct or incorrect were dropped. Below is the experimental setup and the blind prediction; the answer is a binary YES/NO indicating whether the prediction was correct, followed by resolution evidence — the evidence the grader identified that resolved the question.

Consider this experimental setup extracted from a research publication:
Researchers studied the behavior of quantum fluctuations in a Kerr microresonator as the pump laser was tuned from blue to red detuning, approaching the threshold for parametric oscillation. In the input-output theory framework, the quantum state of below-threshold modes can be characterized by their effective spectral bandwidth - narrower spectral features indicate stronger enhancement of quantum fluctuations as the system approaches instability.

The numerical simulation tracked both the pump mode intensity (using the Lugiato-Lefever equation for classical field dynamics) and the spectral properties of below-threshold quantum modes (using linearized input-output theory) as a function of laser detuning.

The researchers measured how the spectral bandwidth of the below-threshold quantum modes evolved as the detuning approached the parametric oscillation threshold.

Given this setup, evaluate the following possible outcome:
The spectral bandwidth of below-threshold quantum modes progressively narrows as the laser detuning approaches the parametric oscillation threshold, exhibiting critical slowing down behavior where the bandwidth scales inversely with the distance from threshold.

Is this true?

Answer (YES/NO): YES